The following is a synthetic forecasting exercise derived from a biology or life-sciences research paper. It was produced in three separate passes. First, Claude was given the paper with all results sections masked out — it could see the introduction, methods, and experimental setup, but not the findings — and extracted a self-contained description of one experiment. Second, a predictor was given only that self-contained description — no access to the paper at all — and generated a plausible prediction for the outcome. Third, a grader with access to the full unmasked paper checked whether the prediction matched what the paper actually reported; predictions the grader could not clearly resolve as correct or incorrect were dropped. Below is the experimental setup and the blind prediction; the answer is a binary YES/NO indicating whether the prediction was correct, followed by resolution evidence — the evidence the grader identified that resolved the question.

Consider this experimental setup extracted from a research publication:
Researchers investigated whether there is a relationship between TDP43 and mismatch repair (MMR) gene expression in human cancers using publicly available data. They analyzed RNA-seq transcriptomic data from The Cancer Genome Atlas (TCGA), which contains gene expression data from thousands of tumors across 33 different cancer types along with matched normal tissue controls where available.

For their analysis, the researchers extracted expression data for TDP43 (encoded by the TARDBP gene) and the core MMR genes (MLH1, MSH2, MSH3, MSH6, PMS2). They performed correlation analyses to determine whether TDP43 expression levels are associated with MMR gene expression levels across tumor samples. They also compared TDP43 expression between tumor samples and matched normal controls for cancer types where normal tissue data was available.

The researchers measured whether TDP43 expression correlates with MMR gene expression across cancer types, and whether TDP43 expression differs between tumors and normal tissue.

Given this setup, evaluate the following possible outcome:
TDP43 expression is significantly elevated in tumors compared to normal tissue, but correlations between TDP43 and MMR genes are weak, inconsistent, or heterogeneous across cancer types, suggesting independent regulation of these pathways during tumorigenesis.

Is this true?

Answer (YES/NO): NO